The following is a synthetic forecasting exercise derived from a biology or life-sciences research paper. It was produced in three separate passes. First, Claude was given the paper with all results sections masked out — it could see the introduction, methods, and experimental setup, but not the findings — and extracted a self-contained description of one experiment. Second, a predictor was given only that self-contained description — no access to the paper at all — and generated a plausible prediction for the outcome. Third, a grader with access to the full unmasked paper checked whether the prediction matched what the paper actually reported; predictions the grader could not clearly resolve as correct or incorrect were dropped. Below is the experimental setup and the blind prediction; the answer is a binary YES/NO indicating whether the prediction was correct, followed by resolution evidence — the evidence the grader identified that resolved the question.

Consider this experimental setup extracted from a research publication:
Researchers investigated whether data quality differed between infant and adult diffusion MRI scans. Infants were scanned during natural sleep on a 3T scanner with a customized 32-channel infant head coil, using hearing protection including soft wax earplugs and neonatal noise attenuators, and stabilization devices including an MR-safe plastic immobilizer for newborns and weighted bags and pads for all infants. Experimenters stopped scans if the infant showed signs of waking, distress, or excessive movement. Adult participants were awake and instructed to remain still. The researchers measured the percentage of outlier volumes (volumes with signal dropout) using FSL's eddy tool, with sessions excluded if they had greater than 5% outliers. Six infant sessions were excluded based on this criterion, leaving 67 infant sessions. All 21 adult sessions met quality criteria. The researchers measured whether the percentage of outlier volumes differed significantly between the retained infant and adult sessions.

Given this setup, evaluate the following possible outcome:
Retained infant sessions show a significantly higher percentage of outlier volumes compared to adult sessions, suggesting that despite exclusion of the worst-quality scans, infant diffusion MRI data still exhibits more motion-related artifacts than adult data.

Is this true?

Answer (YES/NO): NO